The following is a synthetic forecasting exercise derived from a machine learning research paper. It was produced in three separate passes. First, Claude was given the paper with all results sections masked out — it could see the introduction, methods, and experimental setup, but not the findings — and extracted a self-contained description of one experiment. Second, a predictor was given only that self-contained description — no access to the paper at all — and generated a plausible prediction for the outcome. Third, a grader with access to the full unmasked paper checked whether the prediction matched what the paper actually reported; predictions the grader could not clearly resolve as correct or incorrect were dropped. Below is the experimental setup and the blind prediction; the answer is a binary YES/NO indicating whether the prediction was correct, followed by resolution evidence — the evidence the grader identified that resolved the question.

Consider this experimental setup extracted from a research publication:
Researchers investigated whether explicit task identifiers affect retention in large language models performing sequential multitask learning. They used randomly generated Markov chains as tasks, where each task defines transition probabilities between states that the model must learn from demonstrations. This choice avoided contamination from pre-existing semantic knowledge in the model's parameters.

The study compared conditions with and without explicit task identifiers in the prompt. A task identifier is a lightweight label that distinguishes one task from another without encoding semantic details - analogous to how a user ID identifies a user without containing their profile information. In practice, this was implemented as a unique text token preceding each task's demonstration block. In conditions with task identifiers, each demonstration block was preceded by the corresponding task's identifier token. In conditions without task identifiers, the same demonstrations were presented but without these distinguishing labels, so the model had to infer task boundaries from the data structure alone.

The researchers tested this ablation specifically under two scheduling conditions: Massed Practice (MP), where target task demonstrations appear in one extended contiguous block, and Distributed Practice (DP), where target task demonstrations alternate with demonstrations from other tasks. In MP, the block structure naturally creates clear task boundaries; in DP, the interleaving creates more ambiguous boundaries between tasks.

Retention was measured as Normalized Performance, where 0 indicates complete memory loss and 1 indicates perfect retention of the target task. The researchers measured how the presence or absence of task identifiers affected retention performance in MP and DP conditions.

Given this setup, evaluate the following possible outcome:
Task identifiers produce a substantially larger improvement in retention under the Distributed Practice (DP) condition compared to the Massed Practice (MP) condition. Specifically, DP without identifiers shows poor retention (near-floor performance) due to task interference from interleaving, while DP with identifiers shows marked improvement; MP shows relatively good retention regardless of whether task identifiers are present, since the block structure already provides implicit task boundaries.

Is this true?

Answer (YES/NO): YES